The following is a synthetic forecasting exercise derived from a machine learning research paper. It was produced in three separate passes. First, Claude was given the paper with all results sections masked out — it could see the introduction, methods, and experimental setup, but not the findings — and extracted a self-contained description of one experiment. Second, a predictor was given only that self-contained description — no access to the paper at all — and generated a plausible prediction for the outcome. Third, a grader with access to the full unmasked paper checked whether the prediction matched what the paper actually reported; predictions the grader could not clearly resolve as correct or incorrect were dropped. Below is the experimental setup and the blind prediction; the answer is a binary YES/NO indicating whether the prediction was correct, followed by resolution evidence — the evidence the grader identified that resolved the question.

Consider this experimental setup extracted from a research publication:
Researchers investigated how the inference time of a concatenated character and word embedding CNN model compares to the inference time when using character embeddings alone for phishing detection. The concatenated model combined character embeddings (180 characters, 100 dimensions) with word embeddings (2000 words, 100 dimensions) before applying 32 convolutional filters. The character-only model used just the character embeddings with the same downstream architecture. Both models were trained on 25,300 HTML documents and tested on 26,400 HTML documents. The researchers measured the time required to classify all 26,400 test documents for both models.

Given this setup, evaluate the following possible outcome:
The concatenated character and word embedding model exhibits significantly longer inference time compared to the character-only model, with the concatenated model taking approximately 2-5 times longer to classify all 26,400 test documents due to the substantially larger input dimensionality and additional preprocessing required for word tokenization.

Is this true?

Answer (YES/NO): NO